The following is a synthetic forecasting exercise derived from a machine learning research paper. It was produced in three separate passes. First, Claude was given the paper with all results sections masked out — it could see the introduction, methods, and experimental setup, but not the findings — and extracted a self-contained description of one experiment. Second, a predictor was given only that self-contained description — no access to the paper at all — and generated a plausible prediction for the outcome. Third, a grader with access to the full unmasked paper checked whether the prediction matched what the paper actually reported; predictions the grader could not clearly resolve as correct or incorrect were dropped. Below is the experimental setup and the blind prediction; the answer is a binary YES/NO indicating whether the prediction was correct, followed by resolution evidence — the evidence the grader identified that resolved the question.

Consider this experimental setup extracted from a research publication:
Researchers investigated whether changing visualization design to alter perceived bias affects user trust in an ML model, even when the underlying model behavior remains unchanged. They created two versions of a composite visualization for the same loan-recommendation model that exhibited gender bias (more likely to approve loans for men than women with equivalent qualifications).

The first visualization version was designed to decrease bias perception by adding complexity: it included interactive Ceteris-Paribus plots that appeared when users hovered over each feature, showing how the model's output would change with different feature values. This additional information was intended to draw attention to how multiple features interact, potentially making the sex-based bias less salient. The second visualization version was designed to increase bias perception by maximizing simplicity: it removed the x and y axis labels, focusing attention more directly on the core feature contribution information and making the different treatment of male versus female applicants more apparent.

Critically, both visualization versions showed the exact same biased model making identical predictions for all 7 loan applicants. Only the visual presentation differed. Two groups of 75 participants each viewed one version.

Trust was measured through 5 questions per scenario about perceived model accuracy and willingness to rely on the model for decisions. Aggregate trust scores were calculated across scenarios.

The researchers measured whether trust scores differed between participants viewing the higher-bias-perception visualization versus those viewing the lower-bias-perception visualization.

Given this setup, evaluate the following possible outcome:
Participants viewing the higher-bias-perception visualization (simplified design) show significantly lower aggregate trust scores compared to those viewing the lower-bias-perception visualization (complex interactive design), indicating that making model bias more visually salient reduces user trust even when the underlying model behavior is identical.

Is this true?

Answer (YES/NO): YES